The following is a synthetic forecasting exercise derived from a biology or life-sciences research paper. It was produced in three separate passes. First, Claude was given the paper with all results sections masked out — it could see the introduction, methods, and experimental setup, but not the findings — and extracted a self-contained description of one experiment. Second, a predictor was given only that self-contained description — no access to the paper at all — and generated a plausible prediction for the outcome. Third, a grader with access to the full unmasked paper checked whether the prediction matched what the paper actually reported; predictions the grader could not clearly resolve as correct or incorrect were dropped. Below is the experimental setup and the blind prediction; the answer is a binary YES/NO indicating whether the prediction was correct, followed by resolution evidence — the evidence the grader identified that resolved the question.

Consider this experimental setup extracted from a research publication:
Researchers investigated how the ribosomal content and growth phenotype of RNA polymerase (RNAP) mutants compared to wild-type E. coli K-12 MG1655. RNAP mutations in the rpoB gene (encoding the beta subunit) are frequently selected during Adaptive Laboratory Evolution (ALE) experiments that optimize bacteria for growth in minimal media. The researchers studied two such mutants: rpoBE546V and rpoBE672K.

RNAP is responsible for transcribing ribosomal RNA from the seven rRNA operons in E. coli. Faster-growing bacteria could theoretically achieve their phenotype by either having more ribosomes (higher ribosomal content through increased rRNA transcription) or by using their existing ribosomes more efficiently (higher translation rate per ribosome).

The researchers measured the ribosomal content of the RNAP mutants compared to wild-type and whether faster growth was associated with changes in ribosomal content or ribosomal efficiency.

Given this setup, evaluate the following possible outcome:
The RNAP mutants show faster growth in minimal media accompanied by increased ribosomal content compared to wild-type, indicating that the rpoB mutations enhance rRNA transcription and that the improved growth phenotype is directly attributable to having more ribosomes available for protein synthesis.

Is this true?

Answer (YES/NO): YES